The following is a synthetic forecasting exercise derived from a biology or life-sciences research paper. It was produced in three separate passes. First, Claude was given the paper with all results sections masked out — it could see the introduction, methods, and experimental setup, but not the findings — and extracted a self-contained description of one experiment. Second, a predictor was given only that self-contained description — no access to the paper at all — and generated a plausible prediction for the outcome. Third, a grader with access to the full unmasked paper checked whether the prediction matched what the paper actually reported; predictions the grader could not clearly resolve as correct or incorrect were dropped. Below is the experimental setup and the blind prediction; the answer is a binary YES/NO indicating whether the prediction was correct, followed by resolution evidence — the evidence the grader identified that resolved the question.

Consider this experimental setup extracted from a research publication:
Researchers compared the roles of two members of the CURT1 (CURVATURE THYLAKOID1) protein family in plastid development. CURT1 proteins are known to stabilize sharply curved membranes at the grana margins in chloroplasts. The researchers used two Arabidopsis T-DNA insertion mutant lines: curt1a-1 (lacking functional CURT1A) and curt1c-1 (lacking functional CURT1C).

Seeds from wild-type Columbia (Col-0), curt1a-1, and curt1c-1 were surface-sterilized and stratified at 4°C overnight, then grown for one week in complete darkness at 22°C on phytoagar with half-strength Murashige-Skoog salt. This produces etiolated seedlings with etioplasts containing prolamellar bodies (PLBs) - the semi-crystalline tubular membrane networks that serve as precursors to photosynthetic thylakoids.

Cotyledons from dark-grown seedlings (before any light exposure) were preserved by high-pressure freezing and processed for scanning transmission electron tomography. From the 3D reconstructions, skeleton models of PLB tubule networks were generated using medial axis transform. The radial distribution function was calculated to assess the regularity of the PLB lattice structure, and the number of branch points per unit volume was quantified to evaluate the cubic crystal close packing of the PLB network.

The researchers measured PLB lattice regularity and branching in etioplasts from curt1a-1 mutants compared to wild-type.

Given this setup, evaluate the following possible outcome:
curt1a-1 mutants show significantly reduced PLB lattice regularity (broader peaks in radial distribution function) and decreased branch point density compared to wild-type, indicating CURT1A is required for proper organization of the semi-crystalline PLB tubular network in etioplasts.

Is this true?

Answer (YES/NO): NO